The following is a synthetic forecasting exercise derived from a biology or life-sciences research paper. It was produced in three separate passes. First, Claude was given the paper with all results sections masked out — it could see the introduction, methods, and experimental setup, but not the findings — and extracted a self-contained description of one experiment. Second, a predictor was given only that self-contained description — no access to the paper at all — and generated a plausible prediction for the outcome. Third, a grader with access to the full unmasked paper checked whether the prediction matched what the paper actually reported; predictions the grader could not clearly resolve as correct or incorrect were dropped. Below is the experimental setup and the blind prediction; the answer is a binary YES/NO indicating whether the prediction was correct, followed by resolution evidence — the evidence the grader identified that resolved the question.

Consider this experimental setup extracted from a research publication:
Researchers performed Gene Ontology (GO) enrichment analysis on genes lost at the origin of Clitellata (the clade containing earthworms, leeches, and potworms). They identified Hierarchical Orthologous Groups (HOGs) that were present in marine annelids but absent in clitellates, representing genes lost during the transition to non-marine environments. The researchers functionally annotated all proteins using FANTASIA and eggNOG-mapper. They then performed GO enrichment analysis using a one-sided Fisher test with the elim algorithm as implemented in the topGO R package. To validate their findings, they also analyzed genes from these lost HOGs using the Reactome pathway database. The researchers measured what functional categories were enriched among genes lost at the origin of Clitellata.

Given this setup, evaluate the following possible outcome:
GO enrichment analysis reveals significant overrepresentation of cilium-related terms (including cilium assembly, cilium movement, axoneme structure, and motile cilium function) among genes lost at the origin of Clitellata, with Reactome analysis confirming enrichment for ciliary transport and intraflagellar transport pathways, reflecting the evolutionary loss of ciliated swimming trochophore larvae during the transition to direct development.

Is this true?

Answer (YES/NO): NO